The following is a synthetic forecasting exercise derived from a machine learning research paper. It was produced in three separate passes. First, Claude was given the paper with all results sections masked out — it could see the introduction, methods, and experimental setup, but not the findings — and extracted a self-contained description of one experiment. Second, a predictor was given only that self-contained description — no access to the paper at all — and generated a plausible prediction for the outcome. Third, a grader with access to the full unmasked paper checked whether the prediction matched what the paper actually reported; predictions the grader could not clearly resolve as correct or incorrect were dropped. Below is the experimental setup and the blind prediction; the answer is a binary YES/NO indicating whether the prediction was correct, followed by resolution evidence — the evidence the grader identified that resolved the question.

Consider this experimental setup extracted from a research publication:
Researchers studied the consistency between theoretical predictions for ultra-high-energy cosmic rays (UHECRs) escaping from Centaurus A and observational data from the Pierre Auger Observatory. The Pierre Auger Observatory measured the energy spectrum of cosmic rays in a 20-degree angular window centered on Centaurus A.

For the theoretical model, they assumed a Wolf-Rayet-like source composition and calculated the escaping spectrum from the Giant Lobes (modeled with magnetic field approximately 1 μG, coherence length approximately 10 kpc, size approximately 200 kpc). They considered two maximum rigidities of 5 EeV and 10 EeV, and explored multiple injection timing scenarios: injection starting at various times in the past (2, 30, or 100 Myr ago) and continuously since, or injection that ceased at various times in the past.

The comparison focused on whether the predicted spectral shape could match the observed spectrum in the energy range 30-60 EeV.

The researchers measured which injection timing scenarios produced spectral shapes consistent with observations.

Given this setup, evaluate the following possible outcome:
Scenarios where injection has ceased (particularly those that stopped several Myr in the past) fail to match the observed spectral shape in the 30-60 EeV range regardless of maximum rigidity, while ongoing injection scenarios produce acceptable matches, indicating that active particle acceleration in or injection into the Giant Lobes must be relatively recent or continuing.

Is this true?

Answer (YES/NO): YES